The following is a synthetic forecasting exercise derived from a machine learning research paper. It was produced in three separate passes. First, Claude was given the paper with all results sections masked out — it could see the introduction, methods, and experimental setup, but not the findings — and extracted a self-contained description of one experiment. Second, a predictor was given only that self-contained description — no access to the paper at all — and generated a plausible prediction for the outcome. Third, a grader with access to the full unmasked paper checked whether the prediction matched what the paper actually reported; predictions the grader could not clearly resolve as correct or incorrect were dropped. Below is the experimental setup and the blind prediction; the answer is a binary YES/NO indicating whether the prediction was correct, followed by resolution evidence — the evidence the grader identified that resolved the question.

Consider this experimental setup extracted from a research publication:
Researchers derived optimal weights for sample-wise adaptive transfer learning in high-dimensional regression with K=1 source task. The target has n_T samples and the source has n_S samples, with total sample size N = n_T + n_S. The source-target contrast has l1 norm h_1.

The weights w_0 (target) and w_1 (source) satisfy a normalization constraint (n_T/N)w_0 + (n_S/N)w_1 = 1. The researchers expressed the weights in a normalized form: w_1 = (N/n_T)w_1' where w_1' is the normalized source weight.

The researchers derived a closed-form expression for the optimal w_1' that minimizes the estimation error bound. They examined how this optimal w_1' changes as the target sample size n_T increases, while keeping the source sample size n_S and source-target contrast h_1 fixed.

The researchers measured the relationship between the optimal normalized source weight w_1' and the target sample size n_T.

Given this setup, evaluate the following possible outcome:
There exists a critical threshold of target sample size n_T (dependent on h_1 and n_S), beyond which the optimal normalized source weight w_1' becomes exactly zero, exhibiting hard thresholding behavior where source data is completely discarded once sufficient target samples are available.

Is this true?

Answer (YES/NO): NO